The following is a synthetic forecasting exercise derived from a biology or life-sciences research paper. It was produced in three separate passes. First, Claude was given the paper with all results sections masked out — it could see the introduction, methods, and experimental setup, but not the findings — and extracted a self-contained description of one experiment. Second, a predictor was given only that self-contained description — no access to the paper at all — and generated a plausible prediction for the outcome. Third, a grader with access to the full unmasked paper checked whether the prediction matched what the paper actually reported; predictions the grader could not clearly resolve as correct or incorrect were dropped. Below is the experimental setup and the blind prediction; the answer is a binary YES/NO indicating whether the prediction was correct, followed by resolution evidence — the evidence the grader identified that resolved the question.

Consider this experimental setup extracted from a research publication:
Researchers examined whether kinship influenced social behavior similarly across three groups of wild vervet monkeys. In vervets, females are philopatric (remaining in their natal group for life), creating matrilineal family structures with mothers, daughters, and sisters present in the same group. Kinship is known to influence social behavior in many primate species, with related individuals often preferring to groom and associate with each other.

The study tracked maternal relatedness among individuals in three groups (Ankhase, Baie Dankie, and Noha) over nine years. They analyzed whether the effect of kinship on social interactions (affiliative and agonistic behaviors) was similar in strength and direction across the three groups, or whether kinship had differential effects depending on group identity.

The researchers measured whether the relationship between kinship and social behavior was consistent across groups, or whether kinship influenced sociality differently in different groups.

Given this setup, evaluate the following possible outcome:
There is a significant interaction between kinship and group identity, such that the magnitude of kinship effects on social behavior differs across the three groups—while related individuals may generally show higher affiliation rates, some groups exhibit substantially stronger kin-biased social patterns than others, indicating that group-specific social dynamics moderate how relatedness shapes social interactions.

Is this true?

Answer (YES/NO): YES